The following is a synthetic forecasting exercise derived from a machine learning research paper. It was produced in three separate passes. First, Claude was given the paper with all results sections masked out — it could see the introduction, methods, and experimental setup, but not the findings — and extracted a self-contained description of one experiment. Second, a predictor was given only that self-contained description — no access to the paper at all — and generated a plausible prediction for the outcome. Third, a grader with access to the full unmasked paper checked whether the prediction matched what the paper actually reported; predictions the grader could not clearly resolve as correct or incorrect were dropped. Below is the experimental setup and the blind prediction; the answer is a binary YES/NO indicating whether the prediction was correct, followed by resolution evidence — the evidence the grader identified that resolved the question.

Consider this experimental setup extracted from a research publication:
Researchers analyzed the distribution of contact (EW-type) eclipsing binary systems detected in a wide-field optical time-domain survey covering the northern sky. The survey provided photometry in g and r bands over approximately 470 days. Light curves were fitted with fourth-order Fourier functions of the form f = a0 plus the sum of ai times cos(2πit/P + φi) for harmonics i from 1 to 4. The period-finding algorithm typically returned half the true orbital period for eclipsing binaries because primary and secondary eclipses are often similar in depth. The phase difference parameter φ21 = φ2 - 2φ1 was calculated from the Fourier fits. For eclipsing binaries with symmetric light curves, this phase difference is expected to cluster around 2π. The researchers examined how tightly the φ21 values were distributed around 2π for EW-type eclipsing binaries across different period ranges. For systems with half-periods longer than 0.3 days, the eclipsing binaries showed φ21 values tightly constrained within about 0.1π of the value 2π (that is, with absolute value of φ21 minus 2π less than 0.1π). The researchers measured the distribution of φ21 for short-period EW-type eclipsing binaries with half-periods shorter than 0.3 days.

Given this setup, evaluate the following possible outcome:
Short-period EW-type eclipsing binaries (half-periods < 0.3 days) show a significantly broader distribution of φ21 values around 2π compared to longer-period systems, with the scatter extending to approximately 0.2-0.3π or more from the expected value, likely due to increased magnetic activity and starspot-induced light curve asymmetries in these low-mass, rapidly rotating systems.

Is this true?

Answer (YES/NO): YES